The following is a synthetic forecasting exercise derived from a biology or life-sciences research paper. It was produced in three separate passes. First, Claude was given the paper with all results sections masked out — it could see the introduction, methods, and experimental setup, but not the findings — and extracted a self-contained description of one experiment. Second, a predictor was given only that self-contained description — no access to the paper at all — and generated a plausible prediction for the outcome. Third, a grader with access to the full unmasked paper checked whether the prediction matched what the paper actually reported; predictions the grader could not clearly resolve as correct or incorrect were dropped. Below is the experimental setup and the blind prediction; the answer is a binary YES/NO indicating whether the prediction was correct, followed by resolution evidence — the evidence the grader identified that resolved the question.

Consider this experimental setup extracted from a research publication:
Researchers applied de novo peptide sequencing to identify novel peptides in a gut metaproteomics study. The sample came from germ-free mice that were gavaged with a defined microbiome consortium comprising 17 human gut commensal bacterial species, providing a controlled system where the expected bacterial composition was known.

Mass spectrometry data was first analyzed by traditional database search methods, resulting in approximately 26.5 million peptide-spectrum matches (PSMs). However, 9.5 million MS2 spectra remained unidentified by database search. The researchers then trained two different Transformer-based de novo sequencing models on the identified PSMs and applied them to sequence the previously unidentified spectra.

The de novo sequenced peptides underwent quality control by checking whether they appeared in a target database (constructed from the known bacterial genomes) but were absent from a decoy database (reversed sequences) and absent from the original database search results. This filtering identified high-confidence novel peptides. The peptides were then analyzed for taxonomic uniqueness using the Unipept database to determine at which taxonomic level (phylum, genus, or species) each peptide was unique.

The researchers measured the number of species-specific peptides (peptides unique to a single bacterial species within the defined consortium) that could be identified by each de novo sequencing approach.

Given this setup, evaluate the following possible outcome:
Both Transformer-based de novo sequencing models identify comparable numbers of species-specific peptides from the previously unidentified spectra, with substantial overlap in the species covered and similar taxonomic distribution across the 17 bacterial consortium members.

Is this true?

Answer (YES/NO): NO